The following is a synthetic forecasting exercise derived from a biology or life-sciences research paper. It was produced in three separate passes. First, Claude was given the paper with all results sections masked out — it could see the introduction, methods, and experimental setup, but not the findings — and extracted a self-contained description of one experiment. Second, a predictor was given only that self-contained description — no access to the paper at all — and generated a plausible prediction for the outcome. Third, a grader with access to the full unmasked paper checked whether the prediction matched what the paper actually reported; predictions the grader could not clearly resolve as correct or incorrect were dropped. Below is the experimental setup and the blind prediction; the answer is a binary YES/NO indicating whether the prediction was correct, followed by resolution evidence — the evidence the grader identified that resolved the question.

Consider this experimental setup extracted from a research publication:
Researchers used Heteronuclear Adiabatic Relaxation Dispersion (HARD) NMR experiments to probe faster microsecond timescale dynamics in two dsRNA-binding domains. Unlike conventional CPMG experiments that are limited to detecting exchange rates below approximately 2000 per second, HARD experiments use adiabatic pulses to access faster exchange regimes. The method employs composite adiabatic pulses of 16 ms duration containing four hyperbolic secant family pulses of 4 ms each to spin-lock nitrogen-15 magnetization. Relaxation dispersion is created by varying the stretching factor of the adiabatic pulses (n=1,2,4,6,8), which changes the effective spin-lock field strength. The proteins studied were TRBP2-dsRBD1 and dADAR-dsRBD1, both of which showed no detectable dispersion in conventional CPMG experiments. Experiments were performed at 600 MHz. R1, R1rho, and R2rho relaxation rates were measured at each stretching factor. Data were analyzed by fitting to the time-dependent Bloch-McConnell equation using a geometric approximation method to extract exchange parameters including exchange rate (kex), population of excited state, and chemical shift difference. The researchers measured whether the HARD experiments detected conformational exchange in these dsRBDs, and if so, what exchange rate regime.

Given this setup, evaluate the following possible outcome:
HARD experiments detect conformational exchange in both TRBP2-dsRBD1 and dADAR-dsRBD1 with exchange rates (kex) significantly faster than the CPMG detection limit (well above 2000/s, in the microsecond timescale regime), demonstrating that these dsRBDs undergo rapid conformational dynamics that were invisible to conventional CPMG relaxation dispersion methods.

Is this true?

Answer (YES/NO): YES